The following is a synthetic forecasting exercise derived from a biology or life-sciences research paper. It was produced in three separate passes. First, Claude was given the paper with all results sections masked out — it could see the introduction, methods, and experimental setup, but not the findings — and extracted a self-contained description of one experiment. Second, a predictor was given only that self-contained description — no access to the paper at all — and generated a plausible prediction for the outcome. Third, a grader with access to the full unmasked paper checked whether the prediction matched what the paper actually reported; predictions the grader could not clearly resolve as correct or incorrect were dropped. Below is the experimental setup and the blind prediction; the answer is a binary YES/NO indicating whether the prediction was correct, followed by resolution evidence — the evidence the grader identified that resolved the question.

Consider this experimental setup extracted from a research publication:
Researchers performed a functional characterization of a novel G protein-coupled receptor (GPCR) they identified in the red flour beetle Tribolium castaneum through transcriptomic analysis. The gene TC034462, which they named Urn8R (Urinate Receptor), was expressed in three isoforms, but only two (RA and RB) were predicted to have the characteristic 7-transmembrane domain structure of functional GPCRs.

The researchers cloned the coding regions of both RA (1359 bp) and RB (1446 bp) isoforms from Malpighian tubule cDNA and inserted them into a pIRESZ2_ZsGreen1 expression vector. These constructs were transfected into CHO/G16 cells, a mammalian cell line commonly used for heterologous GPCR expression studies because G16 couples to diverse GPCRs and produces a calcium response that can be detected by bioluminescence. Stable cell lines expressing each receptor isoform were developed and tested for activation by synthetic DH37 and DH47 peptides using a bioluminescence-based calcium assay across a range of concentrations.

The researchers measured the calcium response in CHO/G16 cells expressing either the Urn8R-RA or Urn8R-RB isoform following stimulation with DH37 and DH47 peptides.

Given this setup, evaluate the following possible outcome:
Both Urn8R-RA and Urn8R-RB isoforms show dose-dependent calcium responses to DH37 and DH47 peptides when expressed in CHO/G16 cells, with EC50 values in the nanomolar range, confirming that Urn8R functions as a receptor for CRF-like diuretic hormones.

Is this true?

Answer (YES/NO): NO